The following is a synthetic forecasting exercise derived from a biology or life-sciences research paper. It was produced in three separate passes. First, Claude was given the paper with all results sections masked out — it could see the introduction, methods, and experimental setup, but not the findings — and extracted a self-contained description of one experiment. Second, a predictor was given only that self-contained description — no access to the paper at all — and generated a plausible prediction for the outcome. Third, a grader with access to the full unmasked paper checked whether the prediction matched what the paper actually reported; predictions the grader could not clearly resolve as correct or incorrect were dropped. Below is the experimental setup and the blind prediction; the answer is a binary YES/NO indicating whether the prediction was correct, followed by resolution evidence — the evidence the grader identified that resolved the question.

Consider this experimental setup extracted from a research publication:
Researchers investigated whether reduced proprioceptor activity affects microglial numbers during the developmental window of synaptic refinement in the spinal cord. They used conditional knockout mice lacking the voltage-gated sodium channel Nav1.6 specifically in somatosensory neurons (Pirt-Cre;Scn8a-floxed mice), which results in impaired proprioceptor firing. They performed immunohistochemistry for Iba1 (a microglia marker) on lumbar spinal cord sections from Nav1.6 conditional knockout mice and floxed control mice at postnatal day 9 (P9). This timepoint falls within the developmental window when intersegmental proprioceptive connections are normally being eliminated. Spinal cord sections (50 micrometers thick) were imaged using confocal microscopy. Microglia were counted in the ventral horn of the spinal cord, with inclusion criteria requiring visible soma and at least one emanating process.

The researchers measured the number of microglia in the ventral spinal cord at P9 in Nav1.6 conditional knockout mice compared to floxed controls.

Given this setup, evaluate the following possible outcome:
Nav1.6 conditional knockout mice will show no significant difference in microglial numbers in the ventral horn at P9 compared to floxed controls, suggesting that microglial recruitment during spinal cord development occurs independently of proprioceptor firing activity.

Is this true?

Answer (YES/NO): YES